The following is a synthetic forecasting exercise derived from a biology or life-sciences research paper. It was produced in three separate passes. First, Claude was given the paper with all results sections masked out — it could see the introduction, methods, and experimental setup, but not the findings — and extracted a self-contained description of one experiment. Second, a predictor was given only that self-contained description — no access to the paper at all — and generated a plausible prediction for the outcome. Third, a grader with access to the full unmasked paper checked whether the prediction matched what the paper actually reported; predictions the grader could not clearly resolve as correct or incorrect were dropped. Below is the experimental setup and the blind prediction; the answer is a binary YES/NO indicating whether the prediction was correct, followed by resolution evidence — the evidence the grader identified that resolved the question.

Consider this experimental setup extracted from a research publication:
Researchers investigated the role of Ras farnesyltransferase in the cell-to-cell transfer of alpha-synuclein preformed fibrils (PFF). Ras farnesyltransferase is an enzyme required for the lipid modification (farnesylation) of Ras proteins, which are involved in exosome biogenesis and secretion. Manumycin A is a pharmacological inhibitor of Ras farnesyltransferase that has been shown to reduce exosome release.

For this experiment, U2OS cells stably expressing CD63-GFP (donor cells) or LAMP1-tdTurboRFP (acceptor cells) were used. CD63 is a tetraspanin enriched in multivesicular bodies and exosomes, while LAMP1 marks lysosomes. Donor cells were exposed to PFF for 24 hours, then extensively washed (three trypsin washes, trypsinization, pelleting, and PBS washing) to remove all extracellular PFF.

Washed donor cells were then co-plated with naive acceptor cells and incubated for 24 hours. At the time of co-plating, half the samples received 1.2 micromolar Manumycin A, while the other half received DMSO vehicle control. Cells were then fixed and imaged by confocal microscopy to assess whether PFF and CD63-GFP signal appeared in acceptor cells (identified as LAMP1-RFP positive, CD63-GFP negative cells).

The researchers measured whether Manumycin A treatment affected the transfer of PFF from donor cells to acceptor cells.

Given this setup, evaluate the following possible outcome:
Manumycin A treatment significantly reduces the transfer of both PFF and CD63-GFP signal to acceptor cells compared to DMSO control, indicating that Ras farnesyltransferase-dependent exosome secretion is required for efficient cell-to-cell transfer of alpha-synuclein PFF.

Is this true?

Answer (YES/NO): YES